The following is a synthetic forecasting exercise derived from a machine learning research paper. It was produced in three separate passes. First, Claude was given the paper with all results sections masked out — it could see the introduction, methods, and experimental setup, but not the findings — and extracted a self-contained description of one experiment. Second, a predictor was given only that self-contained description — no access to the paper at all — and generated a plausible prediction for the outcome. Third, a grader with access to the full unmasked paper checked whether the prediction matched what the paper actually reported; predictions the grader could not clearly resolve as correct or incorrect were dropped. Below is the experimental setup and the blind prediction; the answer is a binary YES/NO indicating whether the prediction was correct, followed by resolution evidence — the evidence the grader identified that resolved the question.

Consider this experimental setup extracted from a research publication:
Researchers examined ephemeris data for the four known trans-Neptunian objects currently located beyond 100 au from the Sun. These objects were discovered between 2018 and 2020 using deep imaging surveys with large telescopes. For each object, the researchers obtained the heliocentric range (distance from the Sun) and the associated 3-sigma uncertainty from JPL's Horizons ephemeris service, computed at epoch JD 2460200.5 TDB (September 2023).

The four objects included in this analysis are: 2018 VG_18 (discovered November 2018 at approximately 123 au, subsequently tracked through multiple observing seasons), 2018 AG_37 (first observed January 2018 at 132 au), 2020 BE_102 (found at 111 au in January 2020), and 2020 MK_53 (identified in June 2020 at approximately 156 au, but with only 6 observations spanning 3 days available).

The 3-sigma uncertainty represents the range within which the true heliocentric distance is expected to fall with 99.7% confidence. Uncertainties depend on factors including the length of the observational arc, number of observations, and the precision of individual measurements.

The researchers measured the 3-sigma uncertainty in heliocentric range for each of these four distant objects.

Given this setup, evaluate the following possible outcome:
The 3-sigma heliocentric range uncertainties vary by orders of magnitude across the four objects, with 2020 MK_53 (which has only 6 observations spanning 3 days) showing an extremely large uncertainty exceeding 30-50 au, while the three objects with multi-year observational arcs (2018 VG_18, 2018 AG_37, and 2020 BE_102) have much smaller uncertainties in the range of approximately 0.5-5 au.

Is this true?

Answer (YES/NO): NO